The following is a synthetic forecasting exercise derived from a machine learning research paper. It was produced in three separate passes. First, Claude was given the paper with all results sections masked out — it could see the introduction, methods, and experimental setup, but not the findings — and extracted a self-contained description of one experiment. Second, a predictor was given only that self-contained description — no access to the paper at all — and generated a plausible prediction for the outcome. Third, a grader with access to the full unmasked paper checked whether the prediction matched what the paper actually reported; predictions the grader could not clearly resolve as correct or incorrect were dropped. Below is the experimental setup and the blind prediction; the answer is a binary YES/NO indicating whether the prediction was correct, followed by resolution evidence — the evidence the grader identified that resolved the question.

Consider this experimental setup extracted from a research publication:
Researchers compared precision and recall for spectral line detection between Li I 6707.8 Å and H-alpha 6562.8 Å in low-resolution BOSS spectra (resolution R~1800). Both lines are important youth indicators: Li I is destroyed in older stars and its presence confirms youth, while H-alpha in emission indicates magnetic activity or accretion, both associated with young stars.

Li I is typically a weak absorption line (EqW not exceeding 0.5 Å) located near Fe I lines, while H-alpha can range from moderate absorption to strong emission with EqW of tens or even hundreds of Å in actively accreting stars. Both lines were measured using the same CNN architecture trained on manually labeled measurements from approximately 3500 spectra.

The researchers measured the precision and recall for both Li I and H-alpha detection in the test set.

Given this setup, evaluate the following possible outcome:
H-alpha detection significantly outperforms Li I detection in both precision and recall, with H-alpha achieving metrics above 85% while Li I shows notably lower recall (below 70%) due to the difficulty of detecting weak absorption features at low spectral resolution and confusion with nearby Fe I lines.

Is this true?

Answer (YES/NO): YES